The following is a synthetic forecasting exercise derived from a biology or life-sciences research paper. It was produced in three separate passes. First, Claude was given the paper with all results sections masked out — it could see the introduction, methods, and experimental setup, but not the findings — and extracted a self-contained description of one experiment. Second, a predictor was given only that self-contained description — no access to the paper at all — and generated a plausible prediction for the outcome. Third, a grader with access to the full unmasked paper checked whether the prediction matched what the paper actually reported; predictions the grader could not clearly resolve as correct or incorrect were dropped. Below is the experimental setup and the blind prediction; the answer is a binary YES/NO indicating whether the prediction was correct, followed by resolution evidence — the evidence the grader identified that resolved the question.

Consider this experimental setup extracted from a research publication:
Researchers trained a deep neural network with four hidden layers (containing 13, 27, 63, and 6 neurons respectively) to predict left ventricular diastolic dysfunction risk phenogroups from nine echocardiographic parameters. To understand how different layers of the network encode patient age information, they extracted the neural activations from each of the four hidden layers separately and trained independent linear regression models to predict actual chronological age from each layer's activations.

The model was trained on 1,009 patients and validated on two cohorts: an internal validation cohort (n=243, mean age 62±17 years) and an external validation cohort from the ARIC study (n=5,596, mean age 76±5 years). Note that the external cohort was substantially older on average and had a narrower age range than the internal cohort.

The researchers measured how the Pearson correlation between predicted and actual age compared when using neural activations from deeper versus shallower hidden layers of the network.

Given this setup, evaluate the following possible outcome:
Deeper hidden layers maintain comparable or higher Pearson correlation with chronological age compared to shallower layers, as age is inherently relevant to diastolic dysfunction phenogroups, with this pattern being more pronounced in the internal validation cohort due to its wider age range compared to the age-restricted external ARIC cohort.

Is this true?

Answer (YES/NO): NO